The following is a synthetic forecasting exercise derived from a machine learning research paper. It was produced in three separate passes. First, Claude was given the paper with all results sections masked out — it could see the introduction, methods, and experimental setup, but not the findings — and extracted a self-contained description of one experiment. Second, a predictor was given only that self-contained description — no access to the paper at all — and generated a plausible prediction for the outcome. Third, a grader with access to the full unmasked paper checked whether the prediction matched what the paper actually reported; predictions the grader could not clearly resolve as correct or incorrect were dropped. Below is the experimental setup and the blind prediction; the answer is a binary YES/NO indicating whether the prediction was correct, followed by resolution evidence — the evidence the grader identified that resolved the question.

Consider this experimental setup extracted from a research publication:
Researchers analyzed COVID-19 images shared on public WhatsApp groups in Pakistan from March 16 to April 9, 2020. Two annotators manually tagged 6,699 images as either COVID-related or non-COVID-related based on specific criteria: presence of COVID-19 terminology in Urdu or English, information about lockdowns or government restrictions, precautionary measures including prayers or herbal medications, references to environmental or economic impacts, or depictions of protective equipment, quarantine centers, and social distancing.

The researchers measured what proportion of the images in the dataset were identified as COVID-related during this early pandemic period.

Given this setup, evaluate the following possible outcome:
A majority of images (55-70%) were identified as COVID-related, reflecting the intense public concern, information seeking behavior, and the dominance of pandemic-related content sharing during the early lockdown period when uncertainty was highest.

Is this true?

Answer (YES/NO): NO